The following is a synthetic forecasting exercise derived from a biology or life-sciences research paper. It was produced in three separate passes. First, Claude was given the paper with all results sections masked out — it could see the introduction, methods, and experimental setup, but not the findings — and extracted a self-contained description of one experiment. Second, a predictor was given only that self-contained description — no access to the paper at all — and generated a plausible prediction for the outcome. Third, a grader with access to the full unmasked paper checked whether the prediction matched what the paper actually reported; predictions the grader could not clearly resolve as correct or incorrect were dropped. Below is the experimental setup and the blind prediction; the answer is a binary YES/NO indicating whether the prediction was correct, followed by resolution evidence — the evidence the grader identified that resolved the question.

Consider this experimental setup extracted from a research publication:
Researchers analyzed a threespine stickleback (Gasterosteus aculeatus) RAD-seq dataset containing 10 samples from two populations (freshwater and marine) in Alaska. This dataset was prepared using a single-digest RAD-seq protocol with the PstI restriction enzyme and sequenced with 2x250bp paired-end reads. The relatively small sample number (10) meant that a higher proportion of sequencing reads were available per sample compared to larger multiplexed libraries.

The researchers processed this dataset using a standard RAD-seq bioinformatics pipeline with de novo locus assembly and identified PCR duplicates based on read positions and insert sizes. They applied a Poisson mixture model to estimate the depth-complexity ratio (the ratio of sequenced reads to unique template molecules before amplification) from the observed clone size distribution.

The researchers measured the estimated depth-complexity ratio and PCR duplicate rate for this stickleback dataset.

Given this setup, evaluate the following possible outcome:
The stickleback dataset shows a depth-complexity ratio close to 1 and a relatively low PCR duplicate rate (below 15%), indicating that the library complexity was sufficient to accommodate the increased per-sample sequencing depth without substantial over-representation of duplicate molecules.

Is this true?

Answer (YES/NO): NO